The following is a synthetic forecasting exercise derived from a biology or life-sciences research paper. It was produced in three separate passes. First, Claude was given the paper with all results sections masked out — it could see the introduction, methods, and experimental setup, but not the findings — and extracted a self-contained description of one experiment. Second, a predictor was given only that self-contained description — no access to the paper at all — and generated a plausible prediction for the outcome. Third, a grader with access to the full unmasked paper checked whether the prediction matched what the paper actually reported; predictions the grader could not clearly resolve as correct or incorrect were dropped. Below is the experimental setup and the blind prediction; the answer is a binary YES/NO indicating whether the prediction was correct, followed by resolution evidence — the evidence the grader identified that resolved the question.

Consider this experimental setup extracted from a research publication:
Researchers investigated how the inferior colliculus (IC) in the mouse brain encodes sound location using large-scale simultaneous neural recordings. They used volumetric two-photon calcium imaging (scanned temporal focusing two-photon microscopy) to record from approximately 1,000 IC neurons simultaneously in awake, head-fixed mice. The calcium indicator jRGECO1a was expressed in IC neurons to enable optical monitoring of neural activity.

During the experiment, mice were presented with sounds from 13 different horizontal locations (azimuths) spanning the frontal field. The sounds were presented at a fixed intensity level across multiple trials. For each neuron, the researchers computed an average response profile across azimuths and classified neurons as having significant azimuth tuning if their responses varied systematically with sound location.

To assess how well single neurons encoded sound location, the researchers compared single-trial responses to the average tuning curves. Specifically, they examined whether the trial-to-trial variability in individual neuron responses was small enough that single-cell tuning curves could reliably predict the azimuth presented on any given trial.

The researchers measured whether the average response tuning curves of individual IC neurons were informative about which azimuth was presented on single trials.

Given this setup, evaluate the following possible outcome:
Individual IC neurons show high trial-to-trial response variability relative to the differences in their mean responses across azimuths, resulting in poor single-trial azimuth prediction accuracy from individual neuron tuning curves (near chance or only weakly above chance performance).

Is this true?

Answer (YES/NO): YES